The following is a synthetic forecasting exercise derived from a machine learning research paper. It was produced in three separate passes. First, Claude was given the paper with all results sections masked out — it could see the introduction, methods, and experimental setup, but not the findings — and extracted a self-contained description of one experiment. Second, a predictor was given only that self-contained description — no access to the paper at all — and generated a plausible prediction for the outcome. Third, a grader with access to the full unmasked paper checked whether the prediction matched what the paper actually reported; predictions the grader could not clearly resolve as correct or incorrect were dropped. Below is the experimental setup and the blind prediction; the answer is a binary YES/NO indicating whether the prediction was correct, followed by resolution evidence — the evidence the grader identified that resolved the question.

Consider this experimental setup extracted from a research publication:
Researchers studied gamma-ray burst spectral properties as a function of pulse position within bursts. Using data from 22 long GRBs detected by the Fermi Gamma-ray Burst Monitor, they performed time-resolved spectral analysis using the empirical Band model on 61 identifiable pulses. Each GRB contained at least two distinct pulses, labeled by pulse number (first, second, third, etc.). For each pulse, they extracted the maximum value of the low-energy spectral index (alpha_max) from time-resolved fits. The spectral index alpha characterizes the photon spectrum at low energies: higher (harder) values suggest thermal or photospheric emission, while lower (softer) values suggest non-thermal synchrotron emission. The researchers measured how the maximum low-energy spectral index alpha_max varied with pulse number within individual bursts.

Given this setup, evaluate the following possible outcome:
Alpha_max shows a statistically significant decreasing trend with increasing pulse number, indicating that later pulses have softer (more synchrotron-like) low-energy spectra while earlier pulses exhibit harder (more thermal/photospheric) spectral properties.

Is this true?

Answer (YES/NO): NO